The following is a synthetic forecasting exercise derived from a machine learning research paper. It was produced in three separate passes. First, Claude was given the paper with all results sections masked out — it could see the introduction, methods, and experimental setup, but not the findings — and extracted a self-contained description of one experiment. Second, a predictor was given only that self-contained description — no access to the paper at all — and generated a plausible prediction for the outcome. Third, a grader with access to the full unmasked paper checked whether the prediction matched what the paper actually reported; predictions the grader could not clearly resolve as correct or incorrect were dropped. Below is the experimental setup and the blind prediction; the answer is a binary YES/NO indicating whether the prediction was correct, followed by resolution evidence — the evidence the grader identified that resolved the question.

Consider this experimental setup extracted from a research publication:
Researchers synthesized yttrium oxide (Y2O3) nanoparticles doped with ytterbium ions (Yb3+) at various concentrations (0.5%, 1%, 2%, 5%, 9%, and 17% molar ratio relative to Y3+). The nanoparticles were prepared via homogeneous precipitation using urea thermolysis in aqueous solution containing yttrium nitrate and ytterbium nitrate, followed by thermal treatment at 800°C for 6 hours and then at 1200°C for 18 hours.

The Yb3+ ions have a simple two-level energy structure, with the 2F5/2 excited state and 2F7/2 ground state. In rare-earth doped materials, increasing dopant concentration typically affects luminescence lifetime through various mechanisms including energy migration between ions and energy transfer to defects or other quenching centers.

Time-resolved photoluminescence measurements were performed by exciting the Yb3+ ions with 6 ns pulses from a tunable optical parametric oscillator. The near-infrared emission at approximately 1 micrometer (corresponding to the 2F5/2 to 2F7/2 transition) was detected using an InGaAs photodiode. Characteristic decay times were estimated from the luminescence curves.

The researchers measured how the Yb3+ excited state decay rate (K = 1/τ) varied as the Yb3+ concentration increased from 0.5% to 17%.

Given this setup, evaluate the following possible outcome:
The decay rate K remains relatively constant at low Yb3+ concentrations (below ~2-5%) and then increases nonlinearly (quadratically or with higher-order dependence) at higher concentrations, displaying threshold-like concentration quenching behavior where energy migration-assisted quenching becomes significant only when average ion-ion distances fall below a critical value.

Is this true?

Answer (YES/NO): NO